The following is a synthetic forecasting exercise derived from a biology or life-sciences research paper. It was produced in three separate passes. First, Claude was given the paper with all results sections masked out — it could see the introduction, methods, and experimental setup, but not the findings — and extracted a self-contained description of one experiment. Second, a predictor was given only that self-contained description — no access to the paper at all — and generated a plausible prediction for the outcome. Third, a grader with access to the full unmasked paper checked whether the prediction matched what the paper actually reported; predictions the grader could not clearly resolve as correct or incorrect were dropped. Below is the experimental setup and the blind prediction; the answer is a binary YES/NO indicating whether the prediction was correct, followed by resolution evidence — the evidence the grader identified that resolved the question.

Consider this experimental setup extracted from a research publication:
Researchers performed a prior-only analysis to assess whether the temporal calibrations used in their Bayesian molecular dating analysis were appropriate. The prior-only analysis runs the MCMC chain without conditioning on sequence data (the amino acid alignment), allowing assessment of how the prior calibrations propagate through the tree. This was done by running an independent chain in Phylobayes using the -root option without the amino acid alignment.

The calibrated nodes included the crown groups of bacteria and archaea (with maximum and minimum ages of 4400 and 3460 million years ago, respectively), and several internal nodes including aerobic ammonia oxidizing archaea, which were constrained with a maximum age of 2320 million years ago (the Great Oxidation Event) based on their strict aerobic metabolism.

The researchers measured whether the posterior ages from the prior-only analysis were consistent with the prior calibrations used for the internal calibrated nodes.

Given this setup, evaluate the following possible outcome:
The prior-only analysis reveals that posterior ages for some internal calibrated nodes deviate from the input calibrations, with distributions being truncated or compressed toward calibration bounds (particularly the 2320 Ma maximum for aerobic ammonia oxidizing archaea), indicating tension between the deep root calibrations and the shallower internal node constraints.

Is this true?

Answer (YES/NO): NO